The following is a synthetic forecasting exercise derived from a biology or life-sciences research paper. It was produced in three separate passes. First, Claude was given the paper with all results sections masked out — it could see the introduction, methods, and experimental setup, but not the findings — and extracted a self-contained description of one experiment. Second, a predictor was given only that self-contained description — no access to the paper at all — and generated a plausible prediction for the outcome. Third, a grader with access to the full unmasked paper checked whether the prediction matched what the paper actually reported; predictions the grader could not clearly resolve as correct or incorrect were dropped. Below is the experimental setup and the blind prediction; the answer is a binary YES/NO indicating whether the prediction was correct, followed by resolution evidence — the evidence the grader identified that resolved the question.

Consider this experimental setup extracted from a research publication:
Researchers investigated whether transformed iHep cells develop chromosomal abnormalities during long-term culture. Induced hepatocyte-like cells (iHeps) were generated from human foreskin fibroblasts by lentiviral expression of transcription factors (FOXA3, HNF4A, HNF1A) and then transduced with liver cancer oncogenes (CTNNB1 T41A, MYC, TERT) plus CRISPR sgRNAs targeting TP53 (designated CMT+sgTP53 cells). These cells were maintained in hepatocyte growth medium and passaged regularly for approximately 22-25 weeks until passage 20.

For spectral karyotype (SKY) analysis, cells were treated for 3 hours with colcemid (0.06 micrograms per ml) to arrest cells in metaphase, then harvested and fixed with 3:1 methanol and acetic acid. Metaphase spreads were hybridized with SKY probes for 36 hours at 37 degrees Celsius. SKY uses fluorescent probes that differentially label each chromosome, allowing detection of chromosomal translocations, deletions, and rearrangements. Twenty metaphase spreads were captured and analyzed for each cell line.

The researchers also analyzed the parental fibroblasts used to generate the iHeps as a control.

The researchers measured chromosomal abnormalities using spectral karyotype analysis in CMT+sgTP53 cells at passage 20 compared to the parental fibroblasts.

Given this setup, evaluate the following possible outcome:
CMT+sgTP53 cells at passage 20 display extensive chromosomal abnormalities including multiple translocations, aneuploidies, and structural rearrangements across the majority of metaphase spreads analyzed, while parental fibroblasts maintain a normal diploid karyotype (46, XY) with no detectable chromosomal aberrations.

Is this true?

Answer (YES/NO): YES